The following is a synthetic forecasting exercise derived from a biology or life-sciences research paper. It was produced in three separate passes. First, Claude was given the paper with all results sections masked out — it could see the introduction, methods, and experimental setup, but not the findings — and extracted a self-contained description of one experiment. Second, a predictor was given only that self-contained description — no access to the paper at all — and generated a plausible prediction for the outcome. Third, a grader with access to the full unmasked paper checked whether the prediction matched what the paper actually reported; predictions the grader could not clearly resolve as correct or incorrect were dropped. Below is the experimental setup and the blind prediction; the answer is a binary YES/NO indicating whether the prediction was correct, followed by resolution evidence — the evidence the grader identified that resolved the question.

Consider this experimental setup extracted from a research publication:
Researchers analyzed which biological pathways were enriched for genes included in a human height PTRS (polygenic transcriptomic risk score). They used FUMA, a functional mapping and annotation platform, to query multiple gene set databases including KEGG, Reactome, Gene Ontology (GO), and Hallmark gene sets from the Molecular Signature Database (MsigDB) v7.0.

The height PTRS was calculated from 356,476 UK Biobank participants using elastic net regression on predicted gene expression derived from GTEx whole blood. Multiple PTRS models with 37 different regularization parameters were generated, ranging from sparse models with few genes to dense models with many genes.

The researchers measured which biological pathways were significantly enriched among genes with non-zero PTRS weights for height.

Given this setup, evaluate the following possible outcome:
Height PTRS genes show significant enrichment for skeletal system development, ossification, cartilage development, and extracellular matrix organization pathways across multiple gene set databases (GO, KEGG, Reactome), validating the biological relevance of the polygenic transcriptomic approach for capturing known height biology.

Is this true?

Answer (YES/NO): NO